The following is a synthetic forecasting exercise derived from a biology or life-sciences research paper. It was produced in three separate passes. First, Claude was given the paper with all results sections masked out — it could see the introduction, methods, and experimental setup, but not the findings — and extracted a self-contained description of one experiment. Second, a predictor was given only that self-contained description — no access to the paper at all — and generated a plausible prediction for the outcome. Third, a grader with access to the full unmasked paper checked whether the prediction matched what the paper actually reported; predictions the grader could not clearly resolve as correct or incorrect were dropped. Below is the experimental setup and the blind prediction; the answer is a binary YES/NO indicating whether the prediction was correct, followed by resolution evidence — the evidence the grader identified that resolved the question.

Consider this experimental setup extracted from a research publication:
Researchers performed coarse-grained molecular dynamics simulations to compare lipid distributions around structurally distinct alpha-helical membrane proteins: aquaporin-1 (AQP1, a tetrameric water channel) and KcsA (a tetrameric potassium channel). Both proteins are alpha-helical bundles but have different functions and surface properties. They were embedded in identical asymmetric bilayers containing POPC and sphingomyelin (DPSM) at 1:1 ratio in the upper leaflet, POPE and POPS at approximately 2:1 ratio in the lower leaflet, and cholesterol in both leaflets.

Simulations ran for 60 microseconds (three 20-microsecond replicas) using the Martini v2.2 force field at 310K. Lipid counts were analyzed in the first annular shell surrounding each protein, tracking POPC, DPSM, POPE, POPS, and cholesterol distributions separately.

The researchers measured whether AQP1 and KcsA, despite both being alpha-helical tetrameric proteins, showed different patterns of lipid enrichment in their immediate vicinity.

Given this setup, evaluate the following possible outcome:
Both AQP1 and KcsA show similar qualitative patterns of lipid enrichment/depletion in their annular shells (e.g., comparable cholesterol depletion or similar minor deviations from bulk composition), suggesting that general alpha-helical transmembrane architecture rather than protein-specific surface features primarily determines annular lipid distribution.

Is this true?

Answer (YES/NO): NO